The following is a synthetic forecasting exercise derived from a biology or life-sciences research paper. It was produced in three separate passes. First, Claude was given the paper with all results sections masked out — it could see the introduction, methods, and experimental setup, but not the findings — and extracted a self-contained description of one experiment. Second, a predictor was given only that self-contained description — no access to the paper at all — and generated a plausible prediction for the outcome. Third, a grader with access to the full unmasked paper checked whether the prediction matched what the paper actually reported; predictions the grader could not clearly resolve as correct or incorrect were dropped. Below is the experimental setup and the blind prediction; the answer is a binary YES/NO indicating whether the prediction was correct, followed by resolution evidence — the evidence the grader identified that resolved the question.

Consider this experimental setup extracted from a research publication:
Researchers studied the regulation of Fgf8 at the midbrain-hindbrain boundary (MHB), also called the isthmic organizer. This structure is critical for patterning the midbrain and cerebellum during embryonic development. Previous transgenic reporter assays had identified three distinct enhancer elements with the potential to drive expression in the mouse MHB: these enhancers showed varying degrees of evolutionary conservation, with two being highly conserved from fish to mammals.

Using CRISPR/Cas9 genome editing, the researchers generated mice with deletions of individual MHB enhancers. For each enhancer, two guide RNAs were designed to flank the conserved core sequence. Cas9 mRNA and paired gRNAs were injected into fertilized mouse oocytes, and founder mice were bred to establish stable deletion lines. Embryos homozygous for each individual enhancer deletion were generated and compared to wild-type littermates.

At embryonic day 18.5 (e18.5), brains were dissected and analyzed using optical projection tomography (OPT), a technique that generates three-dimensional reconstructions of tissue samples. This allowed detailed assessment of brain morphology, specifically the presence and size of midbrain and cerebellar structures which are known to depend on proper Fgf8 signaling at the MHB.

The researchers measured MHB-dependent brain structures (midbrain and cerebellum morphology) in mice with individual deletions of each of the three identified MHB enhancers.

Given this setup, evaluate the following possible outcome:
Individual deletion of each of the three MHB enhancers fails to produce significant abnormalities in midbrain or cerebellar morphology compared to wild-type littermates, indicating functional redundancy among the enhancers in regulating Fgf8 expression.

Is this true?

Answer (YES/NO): NO